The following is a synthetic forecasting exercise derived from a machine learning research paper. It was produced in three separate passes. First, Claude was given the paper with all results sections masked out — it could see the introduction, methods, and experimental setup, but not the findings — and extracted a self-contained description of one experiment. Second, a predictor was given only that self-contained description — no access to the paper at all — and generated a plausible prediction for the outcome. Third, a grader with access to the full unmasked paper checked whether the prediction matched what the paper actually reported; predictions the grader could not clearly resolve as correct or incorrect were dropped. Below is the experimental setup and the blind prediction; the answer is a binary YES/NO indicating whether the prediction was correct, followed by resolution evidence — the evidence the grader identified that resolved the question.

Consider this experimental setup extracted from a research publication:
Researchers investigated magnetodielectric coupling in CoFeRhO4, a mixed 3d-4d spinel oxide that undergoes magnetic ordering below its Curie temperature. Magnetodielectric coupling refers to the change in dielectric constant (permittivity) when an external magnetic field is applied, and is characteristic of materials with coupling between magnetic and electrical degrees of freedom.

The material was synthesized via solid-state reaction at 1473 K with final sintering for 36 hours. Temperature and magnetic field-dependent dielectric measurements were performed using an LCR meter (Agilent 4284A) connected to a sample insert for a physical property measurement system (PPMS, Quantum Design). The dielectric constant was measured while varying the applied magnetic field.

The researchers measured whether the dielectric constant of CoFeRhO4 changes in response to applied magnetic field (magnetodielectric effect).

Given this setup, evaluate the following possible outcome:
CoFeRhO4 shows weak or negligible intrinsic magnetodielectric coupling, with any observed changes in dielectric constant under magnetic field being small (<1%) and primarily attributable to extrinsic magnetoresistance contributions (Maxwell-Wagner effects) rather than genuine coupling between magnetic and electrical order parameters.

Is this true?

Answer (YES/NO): NO